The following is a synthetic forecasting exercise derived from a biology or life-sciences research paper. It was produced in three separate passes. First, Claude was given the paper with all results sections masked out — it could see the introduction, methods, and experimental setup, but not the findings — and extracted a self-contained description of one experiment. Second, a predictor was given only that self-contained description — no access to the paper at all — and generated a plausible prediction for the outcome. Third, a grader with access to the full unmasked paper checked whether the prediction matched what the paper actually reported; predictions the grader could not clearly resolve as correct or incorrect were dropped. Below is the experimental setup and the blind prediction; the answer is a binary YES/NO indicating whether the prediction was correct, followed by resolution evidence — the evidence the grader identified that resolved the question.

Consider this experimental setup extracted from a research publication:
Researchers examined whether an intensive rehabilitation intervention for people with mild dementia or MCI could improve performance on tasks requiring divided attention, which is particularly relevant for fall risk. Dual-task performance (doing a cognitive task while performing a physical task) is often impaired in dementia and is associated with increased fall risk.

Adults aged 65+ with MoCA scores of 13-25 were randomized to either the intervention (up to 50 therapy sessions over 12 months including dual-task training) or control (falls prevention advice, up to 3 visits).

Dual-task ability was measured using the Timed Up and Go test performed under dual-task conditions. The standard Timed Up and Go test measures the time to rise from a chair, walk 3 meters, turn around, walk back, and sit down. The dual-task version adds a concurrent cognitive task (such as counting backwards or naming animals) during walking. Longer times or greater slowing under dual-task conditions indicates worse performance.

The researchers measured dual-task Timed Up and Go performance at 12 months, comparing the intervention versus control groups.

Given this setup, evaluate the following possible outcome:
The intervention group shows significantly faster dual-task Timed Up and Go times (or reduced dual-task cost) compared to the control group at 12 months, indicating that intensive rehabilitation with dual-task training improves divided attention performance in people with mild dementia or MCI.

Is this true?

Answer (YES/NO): NO